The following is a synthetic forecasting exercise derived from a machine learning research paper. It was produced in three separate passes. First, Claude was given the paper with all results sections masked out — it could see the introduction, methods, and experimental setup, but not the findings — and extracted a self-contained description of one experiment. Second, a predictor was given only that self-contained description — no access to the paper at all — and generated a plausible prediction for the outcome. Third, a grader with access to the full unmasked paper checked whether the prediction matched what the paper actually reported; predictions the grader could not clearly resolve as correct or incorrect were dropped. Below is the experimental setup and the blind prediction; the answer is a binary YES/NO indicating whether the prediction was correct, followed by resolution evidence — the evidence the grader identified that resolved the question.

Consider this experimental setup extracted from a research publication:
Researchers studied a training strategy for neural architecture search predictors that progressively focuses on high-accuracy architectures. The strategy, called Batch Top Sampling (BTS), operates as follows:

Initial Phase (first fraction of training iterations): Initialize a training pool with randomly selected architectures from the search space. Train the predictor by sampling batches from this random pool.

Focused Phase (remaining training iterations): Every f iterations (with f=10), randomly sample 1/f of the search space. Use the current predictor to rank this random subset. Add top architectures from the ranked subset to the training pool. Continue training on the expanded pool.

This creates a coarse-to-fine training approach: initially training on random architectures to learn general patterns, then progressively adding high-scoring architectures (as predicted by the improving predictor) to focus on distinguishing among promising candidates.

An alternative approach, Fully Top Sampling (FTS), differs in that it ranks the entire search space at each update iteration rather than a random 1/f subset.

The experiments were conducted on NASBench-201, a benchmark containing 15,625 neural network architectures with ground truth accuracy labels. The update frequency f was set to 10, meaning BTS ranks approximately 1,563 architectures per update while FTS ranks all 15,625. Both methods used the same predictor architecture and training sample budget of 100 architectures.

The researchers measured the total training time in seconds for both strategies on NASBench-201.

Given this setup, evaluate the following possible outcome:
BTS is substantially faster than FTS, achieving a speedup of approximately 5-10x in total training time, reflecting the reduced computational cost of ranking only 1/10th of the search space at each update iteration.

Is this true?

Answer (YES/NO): YES